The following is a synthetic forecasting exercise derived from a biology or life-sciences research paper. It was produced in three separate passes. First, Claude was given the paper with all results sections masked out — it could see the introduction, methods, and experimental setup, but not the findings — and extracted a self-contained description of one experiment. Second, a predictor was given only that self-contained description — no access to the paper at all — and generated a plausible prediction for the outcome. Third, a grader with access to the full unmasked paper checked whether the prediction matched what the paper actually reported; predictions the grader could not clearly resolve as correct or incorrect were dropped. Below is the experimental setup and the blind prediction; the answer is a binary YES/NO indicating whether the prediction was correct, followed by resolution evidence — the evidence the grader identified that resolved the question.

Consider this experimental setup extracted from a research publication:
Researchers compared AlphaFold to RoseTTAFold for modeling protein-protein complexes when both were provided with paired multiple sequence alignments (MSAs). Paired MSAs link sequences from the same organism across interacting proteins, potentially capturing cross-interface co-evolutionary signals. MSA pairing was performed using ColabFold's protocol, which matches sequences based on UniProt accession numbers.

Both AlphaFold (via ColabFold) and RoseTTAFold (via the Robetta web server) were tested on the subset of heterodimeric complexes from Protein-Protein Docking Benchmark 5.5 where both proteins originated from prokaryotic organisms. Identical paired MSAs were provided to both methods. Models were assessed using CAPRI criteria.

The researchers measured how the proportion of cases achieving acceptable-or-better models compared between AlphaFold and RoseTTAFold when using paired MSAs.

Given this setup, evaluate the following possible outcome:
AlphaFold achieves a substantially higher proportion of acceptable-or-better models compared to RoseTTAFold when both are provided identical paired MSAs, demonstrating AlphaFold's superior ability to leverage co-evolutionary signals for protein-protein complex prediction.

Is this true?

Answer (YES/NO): NO